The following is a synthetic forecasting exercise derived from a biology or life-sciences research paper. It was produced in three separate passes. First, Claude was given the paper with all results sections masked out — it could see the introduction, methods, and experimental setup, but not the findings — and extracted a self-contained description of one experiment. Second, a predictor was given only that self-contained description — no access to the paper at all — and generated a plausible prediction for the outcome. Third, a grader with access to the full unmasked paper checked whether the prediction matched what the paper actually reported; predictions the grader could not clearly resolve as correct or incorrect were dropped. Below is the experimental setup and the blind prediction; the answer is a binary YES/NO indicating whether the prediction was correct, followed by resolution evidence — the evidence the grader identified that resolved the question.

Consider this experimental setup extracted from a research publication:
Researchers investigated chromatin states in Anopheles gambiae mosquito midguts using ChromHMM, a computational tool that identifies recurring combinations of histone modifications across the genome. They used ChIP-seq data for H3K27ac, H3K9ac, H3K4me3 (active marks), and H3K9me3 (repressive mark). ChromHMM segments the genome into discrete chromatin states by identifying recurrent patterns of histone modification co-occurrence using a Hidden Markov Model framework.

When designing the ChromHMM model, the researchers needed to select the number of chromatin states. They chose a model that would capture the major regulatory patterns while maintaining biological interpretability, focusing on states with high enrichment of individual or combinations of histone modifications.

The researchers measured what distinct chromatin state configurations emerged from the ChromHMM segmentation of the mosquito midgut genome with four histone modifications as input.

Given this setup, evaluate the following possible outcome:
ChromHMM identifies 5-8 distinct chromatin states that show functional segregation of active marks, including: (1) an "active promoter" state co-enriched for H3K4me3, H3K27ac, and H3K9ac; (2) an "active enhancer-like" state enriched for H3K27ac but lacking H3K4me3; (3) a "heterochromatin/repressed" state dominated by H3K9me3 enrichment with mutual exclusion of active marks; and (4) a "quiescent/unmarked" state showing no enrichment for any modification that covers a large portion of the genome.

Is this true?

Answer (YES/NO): NO